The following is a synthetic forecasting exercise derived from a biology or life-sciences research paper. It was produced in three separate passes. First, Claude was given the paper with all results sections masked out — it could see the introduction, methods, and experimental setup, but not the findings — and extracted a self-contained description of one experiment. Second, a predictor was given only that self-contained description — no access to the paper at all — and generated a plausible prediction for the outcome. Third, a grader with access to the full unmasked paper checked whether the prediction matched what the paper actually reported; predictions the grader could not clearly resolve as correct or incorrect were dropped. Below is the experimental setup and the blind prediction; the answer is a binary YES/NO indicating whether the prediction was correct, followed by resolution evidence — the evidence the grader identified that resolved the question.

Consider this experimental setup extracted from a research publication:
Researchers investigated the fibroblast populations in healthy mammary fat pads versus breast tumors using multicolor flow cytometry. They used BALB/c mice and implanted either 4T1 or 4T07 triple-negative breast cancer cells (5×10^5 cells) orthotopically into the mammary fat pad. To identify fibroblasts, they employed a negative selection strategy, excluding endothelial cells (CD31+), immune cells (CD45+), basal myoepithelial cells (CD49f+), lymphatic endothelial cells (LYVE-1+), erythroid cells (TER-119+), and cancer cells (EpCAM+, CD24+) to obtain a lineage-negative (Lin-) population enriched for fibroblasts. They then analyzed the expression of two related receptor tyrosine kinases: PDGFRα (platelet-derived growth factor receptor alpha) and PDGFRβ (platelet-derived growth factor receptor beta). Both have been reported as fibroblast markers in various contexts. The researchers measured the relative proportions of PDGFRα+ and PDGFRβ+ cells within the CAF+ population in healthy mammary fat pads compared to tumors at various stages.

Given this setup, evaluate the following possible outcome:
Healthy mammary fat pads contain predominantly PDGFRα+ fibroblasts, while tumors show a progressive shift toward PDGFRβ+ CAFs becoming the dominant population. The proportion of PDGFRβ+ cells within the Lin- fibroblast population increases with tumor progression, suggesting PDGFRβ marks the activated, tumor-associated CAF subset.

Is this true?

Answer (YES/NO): NO